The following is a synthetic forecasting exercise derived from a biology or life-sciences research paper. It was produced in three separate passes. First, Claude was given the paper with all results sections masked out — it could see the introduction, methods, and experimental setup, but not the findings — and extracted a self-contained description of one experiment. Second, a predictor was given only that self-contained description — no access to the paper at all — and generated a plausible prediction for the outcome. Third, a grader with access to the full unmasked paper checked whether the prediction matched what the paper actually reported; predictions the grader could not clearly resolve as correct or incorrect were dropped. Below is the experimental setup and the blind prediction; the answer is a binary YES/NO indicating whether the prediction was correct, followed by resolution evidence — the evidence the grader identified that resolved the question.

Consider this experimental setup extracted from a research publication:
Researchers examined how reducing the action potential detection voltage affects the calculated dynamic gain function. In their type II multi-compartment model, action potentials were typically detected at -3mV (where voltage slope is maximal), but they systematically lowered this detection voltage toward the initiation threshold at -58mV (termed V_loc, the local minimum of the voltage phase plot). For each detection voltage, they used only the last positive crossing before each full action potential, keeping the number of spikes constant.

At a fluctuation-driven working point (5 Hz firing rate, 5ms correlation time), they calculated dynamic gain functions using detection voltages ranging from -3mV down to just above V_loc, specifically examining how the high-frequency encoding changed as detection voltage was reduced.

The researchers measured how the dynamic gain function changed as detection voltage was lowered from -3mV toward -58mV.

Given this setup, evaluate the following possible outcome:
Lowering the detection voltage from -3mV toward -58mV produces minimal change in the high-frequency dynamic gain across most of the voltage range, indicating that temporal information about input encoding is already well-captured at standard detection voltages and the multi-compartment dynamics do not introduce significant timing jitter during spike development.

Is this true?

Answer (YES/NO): NO